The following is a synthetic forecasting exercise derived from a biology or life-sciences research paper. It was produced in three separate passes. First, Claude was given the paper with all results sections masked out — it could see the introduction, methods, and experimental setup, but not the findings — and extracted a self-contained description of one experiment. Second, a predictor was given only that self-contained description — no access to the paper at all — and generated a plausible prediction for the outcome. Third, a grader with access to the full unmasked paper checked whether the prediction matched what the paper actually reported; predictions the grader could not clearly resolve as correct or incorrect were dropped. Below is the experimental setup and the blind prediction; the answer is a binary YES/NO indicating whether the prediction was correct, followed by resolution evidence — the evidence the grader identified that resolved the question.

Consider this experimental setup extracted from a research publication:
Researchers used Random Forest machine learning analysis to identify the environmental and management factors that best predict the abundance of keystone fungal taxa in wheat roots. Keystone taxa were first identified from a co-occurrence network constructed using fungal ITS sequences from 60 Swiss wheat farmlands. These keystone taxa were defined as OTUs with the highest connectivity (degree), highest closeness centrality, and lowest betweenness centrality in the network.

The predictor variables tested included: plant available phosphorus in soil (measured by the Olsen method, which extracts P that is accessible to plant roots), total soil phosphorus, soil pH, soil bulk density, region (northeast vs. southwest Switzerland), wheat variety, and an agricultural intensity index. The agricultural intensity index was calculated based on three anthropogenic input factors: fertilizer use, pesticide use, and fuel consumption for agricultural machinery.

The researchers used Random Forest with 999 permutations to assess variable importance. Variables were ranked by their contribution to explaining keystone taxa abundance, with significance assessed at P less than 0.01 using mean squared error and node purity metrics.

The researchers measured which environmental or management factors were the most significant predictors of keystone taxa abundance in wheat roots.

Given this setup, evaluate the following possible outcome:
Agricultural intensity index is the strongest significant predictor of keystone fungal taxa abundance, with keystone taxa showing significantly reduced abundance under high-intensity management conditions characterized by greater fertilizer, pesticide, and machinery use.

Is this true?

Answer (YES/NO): NO